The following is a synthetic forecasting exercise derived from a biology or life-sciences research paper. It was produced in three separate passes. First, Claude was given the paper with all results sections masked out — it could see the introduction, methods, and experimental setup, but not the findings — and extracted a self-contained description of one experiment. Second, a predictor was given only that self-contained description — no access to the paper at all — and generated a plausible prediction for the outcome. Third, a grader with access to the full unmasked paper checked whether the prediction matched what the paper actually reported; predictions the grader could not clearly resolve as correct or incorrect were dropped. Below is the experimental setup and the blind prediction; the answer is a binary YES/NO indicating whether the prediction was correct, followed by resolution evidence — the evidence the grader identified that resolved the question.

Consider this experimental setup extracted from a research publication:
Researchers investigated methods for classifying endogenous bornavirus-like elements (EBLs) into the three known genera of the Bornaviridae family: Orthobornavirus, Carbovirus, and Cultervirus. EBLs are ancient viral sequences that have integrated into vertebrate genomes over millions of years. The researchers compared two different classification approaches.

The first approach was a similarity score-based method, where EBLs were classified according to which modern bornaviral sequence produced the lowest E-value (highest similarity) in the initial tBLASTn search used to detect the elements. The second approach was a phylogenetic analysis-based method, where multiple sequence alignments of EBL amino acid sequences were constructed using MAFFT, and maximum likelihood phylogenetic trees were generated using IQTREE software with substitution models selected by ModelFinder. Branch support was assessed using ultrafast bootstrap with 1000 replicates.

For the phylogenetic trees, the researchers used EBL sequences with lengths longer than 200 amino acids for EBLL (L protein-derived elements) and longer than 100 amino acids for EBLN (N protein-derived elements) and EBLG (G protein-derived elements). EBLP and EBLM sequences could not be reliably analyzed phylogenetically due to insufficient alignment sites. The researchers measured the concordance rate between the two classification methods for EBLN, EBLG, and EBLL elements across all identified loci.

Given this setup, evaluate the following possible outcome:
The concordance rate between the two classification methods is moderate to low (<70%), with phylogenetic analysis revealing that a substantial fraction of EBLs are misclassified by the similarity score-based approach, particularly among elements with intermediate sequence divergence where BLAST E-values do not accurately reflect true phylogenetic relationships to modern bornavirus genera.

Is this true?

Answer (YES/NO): NO